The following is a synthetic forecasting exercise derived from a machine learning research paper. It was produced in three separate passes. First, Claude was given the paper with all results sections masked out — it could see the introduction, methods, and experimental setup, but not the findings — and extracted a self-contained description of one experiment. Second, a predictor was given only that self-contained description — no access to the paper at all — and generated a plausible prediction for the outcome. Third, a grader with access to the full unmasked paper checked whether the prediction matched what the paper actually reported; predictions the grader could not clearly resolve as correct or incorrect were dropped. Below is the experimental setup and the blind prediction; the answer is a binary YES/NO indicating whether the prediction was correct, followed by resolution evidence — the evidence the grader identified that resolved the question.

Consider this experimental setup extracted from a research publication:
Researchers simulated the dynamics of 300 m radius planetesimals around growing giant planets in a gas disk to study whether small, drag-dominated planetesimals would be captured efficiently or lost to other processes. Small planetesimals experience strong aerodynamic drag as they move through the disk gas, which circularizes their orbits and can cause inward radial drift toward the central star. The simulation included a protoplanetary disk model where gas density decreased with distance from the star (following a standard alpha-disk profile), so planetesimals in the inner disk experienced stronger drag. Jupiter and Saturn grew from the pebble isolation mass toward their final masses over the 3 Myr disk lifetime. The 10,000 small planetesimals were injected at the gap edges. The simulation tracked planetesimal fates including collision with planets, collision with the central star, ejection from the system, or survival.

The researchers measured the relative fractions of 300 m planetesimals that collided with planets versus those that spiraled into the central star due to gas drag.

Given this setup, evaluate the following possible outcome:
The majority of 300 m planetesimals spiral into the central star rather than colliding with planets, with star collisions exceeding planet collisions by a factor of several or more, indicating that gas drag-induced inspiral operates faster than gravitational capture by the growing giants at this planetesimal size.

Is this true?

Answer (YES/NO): NO